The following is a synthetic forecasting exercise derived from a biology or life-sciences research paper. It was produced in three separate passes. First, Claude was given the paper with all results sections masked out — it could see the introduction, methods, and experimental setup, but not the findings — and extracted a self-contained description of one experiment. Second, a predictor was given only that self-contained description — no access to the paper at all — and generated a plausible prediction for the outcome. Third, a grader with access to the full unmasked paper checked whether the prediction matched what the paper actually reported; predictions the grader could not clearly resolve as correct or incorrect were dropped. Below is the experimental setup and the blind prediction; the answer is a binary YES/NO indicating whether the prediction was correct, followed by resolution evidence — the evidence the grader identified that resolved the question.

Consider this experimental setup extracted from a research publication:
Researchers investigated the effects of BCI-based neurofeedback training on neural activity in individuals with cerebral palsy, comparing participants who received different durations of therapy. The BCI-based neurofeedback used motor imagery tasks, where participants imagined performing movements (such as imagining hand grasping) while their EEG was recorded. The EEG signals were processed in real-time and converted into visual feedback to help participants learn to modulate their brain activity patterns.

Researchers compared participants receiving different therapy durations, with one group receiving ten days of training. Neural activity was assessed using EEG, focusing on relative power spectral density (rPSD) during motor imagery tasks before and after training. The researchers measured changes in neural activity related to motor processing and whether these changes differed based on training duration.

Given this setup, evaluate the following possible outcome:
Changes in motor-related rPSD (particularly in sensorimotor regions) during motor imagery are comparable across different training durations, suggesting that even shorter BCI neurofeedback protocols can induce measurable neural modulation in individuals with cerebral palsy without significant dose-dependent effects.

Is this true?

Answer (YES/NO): NO